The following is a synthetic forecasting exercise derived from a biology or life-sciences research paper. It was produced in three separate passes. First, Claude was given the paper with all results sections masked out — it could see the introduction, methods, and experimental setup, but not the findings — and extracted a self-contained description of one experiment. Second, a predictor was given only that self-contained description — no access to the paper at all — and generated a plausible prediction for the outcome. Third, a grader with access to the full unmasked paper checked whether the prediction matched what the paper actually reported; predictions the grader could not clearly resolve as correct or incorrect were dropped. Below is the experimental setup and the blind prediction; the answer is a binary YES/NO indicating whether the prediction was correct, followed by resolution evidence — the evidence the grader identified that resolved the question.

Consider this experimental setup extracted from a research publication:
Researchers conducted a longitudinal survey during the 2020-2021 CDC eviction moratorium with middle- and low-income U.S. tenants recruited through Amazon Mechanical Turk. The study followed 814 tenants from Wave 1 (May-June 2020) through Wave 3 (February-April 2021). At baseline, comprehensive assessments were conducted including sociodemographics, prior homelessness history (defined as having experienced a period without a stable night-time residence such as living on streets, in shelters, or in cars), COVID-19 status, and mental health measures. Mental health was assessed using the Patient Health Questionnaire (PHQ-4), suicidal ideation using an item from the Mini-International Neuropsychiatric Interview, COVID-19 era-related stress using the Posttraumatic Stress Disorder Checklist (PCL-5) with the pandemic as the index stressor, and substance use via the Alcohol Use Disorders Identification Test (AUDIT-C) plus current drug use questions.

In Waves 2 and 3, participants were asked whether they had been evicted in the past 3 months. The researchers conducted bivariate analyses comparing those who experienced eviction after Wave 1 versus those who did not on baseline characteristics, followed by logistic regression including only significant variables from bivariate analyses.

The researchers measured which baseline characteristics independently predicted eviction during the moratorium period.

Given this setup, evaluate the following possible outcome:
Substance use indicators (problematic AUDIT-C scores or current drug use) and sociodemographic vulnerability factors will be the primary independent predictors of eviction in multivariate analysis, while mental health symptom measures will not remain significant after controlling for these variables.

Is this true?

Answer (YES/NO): NO